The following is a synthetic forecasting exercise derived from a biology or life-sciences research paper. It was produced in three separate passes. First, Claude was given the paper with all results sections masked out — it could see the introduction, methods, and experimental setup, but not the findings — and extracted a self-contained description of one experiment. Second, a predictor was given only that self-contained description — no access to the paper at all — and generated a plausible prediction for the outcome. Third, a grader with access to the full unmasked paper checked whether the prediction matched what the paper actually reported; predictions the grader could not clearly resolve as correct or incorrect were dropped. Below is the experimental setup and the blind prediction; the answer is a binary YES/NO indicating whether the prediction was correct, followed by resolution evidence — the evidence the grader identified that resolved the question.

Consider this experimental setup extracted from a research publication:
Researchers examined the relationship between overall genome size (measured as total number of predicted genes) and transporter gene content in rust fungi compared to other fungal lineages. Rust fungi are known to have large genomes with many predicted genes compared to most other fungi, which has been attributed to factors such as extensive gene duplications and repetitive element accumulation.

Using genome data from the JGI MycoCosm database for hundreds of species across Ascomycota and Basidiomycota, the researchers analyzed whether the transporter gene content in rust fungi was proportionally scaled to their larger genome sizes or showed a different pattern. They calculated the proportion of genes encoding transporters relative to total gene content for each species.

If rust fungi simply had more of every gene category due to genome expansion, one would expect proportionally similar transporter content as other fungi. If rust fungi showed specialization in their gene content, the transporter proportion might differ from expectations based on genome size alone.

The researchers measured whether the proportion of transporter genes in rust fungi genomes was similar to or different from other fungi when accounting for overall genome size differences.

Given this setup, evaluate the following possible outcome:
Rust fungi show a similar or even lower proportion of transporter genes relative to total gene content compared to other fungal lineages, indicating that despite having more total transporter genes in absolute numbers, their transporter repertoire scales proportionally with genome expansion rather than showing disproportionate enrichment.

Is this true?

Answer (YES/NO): NO